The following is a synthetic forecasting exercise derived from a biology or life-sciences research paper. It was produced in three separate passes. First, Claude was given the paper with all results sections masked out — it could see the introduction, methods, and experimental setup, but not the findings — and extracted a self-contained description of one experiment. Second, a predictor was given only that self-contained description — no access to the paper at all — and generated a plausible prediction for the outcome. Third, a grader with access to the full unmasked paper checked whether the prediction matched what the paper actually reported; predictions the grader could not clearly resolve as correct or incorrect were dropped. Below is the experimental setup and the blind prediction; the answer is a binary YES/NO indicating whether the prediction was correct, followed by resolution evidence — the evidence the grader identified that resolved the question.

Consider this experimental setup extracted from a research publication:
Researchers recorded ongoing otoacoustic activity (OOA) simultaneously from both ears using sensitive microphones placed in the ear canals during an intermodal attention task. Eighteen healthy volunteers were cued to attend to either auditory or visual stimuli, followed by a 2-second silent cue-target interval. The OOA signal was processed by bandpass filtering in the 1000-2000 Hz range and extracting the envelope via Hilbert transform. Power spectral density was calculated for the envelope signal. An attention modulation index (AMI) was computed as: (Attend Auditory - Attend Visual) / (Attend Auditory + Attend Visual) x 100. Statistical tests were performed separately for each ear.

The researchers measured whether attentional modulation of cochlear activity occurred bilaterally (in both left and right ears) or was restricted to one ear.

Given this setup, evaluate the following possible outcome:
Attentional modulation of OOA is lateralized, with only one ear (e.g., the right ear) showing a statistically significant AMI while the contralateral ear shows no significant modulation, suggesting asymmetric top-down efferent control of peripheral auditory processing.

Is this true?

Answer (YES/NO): NO